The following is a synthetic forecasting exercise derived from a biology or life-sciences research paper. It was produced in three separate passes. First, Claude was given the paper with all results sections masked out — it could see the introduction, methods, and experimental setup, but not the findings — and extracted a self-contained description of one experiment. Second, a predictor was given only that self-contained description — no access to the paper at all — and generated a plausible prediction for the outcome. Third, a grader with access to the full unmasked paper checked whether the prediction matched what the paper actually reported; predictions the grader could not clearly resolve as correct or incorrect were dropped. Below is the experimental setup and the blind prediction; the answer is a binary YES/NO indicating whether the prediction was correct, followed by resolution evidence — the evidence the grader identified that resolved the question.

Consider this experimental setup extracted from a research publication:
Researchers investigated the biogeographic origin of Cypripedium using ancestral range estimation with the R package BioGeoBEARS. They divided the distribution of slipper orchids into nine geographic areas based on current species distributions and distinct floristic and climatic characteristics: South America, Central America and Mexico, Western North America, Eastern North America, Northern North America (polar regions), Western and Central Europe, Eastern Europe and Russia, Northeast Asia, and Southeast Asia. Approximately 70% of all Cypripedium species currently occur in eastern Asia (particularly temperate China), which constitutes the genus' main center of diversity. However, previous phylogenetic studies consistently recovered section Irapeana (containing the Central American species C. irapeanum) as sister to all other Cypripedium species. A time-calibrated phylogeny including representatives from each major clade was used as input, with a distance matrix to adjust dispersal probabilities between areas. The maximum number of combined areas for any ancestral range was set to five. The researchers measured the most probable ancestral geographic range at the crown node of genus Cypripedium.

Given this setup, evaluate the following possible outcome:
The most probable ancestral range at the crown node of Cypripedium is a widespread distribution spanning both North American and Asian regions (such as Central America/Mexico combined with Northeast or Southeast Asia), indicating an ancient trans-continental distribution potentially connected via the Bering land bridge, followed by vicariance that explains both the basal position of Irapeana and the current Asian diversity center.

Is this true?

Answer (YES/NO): YES